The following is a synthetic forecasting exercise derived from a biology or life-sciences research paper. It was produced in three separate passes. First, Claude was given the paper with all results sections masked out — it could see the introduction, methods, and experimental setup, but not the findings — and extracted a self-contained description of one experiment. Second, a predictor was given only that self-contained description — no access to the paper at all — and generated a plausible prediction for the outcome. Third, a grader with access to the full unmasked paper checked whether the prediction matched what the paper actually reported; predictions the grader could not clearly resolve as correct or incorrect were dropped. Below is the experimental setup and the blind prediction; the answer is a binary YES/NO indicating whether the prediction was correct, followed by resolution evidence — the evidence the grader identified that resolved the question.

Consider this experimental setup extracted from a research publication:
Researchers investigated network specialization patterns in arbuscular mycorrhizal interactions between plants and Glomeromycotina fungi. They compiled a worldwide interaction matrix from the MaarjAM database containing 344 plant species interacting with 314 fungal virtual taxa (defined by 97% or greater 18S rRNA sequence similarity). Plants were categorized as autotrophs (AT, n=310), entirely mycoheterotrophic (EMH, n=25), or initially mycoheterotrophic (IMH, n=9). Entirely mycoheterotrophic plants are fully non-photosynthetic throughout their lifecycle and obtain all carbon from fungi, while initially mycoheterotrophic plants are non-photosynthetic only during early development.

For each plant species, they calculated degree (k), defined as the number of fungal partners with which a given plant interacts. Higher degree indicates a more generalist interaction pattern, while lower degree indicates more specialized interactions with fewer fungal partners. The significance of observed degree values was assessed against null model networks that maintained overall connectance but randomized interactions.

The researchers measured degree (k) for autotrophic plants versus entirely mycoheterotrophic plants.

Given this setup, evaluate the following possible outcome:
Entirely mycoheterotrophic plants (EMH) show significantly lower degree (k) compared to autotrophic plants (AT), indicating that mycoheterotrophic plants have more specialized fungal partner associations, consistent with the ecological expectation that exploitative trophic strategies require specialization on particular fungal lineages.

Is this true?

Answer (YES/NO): YES